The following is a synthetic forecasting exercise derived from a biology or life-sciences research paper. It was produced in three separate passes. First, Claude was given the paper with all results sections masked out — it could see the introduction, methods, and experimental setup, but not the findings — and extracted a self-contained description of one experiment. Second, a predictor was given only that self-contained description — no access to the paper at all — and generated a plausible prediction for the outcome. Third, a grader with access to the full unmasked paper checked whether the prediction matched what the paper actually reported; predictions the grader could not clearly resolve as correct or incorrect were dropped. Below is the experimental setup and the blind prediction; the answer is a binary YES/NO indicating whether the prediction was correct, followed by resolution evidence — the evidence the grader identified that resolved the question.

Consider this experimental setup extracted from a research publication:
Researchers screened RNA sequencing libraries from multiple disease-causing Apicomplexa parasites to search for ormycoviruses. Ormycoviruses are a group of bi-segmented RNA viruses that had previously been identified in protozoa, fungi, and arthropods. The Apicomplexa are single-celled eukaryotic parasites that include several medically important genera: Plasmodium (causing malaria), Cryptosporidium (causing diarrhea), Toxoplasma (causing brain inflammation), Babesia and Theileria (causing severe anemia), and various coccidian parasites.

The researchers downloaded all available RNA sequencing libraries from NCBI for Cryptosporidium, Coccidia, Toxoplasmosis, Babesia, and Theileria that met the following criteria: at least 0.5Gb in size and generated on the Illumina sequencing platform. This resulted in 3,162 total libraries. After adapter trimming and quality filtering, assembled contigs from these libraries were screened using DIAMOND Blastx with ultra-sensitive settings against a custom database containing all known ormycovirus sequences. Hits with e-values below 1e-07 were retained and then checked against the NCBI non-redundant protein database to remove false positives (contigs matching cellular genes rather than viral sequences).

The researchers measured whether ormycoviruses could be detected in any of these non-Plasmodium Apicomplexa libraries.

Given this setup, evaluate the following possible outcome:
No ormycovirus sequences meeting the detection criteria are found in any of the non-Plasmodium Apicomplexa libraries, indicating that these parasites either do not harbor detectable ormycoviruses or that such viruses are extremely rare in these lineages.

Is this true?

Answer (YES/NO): NO